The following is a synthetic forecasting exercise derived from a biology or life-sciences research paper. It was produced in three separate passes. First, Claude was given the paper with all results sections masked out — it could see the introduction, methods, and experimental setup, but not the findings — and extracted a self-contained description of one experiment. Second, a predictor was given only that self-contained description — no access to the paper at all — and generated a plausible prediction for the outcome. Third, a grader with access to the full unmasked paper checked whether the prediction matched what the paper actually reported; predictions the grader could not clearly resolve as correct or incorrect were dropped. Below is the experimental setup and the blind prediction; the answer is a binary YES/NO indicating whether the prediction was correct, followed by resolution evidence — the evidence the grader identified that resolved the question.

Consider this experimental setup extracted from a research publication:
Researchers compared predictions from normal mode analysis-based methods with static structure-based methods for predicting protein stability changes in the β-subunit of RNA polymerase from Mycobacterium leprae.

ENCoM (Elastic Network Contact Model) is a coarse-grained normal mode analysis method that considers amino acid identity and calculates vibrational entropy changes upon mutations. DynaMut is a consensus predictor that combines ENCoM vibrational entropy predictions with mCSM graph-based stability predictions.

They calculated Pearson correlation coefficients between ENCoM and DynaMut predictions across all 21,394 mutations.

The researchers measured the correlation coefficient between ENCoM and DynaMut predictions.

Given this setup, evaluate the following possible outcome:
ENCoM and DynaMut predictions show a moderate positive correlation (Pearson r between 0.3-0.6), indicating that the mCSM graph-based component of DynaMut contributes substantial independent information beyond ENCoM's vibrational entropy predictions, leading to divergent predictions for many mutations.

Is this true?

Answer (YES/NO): YES